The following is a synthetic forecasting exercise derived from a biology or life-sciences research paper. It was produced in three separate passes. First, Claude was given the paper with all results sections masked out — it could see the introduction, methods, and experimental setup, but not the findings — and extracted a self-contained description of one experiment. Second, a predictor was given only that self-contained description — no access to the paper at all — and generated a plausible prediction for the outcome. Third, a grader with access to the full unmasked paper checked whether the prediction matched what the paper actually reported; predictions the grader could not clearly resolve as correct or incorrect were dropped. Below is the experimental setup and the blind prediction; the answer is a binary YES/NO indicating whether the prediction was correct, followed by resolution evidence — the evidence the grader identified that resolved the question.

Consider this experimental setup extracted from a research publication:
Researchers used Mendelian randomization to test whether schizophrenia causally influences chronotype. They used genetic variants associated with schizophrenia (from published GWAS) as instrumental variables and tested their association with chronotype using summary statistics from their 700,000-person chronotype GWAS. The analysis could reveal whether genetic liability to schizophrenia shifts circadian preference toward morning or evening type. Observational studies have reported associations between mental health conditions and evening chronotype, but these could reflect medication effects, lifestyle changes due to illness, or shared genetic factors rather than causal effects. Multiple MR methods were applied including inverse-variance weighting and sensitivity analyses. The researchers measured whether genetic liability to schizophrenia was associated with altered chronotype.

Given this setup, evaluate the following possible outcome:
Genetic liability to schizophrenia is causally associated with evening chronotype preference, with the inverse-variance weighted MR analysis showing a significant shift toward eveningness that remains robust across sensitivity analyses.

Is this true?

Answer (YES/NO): NO